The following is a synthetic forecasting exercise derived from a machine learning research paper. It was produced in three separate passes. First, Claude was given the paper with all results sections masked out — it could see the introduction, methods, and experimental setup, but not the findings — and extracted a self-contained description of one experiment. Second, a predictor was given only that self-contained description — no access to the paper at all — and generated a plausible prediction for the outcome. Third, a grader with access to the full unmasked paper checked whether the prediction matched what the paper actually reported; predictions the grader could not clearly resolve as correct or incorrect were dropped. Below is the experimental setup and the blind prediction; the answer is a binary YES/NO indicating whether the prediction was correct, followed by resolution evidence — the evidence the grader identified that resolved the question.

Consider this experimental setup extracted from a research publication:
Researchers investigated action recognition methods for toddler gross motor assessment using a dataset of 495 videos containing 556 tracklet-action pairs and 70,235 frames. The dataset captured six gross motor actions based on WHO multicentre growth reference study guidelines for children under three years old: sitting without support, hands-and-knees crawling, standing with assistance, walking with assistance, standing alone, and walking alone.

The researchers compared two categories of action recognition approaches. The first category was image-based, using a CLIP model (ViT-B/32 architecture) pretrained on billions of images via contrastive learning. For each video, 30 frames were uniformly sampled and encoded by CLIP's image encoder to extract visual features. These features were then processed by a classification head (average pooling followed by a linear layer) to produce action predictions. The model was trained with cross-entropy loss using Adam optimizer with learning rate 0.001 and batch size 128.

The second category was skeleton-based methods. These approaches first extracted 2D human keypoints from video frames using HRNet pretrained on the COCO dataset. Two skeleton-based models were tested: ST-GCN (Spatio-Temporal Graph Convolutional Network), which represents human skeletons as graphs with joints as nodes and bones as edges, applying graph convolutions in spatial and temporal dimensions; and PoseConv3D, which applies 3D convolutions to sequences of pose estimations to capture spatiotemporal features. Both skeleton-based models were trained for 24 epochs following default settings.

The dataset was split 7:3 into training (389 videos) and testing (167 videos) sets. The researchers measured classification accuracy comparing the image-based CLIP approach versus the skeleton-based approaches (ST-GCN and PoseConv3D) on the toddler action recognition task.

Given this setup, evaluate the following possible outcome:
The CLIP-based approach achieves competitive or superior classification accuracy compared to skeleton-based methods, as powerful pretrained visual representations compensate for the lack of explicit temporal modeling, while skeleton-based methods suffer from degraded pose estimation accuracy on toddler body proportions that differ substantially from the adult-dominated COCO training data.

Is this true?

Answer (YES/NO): NO